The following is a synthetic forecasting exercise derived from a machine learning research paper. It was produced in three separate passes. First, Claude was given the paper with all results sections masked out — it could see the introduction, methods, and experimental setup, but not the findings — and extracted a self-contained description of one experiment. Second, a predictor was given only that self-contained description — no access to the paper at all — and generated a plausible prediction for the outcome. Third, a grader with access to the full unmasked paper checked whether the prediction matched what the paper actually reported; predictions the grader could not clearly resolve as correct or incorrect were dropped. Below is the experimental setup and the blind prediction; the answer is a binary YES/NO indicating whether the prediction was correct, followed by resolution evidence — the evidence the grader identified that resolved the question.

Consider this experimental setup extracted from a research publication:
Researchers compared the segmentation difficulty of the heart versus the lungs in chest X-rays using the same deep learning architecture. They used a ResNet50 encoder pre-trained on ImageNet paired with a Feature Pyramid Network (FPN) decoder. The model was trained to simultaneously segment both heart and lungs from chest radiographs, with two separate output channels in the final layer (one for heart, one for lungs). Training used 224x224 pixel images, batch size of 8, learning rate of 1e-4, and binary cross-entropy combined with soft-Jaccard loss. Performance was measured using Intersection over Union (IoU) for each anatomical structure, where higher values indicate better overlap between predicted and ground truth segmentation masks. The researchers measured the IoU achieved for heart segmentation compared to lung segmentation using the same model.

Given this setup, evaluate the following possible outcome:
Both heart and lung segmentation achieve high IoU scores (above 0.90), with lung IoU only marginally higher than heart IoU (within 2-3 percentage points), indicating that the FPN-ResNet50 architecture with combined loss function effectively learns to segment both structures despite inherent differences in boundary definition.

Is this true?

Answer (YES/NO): NO